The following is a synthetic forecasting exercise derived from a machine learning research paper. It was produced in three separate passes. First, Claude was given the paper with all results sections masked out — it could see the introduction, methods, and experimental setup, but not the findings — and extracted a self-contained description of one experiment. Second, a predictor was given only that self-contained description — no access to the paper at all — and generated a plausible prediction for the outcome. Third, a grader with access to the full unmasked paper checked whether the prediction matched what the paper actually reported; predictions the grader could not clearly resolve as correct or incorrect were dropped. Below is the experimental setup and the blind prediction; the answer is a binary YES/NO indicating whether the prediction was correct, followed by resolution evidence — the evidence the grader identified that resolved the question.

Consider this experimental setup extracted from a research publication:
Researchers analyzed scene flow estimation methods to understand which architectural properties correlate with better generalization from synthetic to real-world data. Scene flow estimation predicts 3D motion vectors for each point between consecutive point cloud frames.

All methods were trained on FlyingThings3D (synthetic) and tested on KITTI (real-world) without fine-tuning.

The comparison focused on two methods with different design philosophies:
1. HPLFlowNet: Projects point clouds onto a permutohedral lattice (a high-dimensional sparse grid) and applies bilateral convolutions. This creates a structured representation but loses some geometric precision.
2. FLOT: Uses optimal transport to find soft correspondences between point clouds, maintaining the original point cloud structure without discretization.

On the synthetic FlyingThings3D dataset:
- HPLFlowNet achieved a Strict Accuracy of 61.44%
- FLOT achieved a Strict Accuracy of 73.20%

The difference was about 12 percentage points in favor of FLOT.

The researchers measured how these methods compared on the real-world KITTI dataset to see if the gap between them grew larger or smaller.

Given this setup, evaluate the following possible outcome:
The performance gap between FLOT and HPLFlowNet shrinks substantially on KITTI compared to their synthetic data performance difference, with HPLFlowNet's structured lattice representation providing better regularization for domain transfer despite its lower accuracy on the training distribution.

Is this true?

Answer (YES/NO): NO